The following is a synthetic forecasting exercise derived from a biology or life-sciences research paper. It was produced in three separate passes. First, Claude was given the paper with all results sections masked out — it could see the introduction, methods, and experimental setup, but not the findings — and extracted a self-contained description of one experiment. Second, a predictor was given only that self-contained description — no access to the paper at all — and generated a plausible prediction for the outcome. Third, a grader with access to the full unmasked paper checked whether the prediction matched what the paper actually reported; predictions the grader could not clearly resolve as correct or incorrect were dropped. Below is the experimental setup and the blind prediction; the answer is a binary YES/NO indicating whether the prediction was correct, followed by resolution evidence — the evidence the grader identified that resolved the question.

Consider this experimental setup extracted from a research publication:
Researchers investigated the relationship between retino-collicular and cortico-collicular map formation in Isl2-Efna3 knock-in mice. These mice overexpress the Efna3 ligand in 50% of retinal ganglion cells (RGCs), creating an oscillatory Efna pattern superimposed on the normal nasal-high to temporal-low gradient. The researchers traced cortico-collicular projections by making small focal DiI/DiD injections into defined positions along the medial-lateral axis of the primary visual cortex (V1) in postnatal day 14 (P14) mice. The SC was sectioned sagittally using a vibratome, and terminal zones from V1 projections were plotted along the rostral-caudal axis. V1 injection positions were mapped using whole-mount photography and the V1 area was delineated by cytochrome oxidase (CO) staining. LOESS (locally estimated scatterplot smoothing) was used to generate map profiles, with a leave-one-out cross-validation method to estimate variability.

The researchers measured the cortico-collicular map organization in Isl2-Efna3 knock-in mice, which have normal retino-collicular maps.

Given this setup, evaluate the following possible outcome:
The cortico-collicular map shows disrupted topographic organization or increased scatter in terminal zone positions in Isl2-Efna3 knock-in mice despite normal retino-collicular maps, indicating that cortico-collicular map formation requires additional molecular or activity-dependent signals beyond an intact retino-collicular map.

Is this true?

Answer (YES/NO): YES